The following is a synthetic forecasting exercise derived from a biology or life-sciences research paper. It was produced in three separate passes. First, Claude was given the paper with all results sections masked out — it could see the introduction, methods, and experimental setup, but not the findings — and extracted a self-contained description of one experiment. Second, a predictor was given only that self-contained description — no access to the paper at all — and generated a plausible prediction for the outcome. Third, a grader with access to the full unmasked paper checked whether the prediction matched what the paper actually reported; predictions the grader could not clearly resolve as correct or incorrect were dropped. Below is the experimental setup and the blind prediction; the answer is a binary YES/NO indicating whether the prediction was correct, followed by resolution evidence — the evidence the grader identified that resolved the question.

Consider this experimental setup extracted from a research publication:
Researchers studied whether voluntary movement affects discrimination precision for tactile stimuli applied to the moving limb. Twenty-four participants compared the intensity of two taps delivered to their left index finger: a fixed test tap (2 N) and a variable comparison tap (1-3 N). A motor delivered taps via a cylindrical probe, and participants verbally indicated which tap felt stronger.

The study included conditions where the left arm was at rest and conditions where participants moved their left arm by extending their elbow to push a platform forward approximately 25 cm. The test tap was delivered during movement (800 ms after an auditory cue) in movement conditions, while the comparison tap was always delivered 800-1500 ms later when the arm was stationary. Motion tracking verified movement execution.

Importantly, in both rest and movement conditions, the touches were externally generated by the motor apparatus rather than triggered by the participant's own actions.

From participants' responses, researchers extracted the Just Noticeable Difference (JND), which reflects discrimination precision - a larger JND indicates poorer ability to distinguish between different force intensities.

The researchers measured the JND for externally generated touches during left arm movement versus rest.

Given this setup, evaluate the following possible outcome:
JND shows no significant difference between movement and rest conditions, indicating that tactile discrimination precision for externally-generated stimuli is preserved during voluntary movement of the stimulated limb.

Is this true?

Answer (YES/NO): NO